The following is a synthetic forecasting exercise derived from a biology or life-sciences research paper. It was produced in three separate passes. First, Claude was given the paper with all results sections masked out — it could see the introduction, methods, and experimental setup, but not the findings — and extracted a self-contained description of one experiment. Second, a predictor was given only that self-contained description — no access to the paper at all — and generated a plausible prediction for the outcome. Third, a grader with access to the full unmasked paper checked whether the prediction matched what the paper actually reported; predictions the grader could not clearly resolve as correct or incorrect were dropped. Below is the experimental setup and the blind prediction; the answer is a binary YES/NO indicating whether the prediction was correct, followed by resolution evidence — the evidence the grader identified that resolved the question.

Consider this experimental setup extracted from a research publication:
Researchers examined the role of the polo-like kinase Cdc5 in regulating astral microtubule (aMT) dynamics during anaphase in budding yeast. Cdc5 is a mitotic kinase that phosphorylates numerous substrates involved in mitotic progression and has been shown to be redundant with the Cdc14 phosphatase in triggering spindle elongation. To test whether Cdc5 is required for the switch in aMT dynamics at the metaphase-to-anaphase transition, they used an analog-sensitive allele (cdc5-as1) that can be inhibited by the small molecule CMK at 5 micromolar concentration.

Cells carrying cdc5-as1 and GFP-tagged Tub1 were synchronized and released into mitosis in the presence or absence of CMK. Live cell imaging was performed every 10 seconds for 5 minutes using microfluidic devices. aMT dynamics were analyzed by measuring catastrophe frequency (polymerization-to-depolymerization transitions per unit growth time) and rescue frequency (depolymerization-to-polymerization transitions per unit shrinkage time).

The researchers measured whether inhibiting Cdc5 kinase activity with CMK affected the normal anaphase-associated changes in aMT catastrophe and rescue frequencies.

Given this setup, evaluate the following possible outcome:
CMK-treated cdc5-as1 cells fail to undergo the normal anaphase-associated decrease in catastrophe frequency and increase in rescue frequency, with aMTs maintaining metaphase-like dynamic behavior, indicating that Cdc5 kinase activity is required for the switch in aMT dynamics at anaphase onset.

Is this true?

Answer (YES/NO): NO